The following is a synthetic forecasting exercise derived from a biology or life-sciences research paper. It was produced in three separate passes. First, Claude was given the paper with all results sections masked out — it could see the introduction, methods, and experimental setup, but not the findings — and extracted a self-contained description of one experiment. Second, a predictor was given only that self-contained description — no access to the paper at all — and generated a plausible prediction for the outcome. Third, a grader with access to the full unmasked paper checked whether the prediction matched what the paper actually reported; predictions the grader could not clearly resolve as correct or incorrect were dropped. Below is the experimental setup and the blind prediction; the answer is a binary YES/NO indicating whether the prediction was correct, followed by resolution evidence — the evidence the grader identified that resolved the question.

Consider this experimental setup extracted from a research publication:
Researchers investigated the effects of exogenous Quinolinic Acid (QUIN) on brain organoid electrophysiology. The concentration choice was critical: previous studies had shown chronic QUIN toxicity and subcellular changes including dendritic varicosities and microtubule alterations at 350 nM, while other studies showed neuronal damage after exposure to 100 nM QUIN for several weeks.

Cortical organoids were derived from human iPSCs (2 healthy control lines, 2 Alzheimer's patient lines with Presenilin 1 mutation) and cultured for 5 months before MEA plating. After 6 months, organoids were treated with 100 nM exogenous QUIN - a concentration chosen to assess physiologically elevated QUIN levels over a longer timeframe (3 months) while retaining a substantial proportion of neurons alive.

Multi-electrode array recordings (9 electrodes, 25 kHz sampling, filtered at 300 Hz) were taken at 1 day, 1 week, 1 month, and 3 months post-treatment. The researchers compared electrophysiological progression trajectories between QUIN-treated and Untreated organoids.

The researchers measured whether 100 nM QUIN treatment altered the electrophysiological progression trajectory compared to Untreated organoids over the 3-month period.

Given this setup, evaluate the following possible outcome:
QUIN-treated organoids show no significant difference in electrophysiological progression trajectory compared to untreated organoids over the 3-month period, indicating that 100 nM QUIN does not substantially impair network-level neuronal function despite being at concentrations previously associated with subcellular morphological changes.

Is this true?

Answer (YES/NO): NO